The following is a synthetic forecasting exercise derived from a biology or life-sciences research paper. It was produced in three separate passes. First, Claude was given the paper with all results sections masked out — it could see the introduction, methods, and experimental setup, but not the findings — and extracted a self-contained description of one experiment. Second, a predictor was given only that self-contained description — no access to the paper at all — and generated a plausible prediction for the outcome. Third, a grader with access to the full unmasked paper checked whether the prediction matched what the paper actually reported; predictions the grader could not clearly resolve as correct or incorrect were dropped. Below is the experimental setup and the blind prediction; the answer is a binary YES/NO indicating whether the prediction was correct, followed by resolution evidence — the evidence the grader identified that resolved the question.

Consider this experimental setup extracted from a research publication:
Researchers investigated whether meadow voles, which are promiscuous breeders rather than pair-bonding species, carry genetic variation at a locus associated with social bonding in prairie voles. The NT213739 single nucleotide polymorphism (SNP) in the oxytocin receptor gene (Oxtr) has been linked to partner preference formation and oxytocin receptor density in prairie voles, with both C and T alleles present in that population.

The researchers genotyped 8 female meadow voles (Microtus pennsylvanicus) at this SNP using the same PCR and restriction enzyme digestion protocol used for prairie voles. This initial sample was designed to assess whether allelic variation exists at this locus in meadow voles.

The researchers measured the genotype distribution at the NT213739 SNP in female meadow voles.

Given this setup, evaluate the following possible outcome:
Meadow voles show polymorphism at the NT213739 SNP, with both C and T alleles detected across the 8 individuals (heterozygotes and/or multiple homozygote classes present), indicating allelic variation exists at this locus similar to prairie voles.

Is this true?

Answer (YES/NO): NO